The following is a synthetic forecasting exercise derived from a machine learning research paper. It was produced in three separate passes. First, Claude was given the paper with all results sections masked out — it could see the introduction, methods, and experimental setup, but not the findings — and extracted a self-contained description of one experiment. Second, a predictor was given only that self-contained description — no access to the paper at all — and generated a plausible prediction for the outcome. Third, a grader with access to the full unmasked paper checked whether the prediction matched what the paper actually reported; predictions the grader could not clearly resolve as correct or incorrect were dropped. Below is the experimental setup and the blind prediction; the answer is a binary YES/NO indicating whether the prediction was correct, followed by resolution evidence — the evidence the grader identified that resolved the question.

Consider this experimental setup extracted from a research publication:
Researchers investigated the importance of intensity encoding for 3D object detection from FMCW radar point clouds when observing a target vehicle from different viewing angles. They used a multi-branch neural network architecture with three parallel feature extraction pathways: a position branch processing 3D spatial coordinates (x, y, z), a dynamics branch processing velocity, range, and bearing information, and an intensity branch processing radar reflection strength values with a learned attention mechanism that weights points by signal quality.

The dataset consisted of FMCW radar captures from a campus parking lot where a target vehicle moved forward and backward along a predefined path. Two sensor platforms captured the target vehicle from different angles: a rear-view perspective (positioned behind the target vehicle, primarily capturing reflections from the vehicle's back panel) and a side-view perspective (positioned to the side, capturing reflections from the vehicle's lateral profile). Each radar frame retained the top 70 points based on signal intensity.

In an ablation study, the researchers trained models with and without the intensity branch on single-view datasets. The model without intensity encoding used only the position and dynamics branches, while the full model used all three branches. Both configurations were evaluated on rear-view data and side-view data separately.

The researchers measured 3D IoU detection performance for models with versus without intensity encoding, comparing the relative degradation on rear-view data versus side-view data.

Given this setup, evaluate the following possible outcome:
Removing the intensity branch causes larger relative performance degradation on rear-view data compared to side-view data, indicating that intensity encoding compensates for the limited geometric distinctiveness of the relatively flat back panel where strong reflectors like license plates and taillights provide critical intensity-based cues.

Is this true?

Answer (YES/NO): NO